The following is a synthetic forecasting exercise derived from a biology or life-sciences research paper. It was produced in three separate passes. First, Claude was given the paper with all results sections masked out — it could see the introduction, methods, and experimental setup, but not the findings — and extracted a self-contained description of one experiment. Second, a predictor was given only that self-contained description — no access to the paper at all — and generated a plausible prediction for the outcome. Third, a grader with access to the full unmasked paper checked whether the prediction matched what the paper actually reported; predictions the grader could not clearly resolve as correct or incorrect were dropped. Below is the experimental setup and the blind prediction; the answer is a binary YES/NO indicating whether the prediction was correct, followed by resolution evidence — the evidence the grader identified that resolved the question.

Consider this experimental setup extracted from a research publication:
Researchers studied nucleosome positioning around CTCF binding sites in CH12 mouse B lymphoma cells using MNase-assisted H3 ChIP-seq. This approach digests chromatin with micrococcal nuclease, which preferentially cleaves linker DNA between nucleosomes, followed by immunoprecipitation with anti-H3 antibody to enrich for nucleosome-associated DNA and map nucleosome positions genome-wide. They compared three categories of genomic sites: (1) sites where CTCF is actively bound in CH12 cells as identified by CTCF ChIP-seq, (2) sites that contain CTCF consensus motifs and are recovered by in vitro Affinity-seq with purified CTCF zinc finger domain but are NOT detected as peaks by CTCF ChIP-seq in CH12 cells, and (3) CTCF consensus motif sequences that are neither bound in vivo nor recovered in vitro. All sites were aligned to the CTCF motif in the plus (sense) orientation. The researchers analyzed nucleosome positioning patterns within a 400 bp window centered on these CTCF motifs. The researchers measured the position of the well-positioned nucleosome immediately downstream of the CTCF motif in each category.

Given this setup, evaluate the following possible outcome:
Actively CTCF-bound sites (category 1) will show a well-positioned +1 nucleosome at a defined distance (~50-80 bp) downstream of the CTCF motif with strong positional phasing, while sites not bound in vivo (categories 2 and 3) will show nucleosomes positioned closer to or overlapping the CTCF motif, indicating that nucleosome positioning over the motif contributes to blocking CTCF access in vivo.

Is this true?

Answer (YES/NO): YES